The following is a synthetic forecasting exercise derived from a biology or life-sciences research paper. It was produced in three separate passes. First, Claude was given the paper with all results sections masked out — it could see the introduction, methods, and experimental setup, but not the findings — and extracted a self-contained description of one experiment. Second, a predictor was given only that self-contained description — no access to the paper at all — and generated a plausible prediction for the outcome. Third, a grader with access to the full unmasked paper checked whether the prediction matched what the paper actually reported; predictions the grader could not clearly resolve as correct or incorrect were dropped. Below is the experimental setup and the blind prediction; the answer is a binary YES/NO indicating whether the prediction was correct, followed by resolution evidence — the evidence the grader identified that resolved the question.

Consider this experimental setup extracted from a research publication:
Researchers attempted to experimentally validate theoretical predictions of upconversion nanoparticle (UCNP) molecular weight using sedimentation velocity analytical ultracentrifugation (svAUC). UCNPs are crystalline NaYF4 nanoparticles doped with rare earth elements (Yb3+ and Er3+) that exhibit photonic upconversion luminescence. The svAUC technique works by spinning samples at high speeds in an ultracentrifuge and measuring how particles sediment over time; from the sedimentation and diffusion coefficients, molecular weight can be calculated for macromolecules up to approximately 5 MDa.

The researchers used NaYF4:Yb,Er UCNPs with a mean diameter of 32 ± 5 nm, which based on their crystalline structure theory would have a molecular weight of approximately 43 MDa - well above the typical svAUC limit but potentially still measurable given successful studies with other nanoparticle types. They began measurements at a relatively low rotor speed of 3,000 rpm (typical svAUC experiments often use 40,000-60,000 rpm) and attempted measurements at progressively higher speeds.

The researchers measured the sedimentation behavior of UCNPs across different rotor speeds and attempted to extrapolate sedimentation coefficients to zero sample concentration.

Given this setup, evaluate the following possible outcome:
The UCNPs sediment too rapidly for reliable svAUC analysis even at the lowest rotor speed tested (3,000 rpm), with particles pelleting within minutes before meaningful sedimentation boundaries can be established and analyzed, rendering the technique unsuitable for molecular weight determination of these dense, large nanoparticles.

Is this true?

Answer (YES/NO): YES